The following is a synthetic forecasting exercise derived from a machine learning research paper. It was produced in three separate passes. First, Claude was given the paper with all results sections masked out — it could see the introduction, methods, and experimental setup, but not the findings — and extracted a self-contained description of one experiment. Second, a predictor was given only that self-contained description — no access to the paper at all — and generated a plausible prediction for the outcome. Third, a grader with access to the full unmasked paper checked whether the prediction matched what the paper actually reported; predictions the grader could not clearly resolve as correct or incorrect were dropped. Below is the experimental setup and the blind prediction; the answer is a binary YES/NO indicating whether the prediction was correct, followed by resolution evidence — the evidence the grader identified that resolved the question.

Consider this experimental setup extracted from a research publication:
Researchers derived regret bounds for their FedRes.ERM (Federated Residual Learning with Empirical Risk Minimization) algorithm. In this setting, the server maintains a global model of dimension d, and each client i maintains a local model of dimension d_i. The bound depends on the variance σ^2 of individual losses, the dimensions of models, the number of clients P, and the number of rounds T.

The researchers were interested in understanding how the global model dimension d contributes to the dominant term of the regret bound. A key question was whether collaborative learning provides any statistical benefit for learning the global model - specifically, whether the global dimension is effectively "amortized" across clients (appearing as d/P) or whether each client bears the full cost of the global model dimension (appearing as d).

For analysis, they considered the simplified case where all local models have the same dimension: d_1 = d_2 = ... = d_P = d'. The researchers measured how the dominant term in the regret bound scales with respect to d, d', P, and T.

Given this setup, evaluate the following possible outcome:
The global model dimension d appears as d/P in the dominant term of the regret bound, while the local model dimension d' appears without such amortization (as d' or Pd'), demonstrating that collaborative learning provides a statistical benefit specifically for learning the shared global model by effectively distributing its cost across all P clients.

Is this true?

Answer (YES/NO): YES